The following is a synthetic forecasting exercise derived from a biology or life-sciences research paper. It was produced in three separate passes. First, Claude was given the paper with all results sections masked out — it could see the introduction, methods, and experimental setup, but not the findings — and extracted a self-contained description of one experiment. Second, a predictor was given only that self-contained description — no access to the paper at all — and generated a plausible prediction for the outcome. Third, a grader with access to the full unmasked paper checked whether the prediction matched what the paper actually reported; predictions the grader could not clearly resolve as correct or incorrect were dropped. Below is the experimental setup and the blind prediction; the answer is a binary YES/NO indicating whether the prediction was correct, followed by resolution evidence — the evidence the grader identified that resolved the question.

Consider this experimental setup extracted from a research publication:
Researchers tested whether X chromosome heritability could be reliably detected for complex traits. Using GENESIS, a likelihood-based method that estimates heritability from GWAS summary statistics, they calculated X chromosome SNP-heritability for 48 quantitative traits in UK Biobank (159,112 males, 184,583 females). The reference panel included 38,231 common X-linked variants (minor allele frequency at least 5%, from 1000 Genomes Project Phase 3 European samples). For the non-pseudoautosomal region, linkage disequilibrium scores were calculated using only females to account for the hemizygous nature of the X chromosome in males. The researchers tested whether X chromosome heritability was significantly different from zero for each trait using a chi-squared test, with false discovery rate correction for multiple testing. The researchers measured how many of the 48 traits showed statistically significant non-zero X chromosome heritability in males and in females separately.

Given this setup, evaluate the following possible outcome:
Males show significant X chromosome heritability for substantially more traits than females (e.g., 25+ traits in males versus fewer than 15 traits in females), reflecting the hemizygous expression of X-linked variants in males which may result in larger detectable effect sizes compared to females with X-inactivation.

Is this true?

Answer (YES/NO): NO